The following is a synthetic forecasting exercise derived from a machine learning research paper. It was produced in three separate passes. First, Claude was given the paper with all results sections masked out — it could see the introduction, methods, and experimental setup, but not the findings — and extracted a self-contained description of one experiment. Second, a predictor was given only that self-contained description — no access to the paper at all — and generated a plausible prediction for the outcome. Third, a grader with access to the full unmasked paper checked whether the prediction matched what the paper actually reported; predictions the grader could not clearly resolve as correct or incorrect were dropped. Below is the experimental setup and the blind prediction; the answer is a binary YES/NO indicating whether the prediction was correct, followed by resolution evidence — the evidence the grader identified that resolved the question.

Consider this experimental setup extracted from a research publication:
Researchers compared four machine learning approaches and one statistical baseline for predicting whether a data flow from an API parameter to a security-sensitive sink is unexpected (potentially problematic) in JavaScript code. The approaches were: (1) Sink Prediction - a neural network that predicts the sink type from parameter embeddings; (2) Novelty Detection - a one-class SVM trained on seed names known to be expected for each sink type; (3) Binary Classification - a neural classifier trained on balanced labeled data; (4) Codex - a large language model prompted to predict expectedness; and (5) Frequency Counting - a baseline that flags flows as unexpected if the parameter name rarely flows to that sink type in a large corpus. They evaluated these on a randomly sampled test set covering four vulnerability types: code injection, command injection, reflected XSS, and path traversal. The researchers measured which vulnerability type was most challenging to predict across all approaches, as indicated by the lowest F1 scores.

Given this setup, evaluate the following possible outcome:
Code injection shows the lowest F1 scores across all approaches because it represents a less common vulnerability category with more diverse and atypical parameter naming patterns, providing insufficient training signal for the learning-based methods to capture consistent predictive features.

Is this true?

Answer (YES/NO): NO